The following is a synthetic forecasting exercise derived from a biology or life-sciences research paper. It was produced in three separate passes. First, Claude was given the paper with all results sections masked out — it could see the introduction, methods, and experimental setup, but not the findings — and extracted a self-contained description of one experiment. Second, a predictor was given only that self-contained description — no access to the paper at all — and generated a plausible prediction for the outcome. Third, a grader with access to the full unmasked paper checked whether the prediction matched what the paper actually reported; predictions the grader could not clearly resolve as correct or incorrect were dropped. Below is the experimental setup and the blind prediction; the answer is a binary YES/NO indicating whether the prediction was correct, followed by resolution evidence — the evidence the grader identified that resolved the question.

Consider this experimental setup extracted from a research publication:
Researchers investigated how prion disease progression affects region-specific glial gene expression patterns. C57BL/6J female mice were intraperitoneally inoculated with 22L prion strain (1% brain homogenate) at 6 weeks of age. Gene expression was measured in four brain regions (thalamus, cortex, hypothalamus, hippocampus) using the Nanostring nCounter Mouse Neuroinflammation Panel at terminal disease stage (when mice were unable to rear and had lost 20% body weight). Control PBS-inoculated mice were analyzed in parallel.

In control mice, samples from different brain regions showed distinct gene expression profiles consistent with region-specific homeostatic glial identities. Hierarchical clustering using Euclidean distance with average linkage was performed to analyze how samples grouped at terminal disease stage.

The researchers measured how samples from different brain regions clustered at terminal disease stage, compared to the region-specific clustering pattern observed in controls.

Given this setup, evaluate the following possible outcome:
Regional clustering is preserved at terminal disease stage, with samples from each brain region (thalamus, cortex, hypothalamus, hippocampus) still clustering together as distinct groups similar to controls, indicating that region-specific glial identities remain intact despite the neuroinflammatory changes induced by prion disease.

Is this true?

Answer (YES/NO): NO